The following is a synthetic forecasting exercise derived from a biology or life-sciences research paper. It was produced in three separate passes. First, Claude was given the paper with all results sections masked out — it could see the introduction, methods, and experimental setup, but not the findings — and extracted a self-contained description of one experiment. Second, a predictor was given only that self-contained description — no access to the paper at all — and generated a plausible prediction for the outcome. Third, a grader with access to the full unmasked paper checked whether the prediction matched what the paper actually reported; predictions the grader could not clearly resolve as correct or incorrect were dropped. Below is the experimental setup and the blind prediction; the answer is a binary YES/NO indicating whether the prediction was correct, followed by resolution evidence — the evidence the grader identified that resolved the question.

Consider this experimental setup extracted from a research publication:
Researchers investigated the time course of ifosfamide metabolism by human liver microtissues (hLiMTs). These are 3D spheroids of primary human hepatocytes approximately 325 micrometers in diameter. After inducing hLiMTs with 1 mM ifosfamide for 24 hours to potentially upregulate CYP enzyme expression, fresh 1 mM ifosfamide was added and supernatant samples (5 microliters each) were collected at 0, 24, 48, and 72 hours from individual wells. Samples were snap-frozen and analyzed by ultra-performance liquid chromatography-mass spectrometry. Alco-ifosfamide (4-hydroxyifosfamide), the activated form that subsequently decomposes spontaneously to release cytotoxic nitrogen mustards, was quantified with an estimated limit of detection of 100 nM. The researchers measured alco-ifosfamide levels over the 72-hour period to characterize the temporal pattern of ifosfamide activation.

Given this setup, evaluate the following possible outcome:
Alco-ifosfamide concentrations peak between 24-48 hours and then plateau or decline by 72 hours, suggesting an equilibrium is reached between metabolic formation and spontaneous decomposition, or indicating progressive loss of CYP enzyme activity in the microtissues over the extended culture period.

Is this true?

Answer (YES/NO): NO